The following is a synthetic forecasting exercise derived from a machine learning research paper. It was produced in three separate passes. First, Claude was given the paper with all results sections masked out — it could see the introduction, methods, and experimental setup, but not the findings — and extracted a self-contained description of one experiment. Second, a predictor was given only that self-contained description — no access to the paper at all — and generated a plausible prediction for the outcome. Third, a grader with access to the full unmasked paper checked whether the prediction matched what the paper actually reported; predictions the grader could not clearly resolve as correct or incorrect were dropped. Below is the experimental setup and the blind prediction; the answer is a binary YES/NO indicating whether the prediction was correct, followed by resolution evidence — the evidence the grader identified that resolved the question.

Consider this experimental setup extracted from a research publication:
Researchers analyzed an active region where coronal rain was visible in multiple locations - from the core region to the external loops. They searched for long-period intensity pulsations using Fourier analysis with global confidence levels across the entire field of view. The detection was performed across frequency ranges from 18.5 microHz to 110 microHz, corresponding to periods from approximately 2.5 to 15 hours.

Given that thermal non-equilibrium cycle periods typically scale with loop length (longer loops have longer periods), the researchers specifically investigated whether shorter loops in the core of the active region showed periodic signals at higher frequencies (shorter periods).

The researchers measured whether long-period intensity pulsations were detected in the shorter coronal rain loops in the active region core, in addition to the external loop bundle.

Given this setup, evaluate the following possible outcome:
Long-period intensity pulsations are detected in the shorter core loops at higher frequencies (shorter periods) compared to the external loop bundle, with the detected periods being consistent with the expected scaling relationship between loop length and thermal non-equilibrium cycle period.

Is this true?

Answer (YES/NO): NO